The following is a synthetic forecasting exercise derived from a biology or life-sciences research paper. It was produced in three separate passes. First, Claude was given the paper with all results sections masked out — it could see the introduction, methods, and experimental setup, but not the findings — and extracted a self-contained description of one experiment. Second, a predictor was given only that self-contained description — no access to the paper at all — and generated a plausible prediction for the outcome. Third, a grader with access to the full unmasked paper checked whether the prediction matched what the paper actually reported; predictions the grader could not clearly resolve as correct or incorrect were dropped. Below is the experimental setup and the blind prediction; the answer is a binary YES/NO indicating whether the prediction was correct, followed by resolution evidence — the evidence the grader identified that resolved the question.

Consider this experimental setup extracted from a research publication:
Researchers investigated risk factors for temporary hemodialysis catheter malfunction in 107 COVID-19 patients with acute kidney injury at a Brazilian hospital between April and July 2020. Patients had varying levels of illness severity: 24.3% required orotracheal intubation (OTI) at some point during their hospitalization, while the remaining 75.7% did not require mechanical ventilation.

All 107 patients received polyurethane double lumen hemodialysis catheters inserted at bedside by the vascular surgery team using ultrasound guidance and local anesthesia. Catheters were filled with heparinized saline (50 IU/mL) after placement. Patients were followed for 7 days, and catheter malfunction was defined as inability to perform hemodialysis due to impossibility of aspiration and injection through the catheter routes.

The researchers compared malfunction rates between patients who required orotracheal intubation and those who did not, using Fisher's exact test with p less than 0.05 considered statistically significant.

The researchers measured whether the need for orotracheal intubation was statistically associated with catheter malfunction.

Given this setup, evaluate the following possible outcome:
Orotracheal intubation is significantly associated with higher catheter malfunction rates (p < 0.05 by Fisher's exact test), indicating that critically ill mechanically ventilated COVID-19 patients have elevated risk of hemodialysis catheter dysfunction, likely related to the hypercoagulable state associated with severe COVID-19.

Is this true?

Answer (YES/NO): YES